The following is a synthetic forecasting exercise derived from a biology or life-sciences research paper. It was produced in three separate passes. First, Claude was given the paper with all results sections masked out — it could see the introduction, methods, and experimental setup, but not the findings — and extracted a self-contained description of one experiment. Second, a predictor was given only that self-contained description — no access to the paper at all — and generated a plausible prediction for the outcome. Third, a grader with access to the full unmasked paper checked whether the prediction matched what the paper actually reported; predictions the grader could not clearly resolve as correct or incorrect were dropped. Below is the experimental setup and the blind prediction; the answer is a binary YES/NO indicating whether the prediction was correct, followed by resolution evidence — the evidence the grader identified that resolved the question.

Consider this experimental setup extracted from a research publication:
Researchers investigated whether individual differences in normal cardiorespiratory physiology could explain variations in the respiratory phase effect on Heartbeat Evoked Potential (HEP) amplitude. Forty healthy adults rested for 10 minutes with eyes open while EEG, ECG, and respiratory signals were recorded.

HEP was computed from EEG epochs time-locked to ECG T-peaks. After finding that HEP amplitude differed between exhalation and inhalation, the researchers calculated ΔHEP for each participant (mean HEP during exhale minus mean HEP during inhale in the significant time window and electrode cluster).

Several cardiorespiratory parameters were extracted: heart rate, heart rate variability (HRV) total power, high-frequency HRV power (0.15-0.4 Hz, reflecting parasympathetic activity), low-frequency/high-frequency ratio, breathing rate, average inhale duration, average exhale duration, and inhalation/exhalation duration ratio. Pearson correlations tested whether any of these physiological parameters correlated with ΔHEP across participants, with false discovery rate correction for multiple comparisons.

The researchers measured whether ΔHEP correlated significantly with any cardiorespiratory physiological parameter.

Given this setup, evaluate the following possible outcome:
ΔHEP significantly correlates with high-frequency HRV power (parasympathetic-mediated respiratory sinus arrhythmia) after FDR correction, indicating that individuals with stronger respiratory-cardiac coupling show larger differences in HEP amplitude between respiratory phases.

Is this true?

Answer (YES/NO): NO